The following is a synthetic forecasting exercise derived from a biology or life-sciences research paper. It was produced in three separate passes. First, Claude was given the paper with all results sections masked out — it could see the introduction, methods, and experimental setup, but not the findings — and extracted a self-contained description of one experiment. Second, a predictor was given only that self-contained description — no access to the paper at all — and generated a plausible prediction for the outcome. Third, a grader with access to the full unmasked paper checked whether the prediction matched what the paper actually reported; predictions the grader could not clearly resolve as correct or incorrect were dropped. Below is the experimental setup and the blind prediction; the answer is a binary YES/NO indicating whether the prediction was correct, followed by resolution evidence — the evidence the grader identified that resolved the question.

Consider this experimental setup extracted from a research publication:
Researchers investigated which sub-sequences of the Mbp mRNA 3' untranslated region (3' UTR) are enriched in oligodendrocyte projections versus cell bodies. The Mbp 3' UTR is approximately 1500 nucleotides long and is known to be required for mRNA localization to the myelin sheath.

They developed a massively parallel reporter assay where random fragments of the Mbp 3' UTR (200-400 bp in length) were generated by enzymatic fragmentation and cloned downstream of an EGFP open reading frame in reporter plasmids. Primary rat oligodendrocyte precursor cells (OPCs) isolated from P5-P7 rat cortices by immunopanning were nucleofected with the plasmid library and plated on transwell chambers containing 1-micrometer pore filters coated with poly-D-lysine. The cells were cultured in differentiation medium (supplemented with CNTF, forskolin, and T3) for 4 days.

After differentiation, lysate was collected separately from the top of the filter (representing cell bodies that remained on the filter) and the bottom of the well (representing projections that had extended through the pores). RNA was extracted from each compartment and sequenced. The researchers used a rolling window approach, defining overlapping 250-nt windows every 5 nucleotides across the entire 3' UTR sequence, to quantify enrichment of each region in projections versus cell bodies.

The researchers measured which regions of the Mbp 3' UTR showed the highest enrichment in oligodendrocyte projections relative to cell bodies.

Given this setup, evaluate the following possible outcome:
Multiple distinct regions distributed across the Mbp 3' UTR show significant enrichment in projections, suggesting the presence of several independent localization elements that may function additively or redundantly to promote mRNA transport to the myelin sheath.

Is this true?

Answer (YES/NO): YES